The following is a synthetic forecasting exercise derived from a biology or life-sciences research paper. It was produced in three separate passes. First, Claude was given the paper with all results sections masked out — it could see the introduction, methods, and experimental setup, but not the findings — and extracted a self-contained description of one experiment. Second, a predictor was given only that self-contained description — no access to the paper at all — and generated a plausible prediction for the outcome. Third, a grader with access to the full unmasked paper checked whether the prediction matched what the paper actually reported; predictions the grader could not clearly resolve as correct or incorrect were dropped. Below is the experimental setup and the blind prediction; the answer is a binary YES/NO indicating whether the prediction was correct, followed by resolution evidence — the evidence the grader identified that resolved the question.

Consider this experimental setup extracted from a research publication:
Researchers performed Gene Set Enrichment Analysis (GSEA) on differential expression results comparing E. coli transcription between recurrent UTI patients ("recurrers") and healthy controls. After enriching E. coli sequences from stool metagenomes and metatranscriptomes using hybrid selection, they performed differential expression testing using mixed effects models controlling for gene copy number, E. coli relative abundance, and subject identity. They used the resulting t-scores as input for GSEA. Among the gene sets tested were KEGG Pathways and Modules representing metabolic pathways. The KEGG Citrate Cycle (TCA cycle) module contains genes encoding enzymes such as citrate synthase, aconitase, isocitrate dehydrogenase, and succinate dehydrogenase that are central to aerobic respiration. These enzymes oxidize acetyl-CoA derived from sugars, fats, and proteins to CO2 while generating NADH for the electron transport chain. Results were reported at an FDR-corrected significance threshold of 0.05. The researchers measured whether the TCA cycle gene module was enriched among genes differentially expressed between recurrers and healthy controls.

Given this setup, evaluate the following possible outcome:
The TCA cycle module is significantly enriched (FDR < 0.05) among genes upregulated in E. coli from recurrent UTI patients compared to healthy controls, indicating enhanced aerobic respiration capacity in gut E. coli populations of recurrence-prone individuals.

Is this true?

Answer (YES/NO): YES